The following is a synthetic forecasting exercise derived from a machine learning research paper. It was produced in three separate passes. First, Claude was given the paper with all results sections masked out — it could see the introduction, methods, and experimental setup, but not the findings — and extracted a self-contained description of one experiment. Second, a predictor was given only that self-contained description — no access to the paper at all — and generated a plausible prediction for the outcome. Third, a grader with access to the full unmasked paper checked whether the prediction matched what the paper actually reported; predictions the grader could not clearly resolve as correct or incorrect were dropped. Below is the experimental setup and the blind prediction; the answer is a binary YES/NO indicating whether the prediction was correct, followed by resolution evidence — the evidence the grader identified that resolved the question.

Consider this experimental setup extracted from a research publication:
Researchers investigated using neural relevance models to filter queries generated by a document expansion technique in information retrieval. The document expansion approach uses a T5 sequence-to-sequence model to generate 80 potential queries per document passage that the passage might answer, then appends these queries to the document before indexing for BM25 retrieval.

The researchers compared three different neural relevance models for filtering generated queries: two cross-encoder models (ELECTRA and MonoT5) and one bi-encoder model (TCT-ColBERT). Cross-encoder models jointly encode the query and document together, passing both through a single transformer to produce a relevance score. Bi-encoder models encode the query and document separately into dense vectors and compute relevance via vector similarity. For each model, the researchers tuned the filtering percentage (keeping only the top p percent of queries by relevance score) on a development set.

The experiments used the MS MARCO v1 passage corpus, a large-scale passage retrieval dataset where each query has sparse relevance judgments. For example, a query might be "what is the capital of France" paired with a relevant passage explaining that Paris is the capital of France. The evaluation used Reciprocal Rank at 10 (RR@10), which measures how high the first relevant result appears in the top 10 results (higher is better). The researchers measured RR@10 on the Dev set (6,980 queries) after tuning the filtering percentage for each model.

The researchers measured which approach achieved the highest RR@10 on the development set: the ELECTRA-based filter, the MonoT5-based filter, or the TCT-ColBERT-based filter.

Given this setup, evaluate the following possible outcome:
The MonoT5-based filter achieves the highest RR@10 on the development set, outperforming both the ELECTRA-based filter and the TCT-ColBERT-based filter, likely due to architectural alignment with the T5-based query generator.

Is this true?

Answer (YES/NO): NO